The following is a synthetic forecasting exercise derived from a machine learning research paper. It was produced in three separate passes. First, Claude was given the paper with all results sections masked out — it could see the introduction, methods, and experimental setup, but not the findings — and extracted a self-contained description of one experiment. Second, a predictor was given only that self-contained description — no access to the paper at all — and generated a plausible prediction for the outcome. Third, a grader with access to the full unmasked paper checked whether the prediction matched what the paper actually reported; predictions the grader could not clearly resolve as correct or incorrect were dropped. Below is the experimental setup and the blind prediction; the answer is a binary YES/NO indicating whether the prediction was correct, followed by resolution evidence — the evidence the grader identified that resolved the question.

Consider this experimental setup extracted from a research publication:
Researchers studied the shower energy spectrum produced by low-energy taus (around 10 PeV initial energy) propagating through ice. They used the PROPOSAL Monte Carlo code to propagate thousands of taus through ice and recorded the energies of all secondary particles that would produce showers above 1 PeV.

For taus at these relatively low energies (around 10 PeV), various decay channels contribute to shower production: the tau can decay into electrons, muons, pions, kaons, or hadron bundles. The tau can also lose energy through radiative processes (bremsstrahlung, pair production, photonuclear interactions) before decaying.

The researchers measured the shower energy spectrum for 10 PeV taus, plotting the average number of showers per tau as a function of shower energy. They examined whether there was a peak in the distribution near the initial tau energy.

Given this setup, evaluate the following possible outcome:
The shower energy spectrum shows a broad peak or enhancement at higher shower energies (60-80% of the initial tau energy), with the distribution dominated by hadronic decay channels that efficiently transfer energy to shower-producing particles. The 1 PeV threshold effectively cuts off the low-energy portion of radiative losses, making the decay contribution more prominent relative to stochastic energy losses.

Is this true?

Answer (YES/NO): NO